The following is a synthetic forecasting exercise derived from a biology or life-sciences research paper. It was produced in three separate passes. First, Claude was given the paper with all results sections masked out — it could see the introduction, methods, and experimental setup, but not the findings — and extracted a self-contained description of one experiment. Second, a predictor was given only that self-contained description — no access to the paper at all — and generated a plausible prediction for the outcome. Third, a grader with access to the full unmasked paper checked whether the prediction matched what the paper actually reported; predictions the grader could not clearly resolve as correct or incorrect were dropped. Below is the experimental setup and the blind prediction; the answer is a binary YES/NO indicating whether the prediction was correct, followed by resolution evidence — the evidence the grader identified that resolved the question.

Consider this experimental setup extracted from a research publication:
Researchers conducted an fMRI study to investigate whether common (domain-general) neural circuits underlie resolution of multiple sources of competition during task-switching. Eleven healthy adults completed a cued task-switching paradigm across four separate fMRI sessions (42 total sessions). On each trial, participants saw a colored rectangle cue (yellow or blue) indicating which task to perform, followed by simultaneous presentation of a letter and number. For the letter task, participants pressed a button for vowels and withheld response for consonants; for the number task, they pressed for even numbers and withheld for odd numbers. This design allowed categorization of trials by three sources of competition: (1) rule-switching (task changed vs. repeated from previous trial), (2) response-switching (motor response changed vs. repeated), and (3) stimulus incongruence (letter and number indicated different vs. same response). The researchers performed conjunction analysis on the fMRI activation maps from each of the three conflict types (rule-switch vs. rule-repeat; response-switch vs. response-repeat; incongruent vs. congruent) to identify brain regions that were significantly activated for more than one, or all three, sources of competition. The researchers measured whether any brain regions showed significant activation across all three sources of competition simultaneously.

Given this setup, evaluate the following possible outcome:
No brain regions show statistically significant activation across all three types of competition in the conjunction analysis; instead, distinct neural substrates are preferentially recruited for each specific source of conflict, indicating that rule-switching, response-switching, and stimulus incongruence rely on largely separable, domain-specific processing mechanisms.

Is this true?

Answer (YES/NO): YES